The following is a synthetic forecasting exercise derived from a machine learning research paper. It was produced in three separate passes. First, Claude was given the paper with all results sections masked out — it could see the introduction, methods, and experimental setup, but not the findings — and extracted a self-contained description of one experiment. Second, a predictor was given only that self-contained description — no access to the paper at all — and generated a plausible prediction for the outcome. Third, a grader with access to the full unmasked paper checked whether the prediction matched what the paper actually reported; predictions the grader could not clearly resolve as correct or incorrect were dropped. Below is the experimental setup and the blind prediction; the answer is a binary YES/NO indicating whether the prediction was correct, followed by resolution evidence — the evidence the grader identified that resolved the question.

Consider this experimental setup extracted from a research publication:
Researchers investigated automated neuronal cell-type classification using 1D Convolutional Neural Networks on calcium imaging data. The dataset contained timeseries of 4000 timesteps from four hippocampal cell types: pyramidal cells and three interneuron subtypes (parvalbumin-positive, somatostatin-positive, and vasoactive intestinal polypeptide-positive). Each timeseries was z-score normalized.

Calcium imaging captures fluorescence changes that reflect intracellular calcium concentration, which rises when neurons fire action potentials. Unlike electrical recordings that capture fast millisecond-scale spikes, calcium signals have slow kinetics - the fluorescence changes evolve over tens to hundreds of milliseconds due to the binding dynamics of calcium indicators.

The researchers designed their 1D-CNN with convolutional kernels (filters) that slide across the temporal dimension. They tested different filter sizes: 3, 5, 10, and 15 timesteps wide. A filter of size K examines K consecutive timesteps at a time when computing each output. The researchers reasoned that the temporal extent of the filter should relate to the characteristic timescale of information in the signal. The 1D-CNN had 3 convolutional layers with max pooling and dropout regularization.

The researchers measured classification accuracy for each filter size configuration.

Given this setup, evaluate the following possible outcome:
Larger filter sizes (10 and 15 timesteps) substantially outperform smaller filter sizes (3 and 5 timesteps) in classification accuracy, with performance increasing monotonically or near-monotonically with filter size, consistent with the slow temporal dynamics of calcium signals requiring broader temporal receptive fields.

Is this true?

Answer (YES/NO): NO